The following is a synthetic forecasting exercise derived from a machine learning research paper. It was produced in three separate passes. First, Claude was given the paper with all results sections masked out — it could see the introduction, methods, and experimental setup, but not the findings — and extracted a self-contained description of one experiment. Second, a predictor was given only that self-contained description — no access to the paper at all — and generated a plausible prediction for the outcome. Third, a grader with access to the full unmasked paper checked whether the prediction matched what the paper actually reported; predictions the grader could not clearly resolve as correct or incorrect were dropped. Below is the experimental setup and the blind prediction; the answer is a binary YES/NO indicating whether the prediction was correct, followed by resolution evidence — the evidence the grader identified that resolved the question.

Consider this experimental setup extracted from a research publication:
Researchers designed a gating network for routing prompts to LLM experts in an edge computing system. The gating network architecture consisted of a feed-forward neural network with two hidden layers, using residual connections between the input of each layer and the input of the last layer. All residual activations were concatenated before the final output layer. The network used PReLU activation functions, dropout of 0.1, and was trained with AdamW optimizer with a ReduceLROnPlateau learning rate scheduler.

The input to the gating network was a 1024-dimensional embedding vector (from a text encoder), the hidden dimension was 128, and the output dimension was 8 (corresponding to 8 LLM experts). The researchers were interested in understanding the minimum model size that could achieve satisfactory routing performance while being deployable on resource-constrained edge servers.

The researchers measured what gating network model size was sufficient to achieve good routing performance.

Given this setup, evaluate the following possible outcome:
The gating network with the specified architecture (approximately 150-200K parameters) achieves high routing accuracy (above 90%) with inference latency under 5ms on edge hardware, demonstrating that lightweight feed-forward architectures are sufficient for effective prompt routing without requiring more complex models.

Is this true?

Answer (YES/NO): NO